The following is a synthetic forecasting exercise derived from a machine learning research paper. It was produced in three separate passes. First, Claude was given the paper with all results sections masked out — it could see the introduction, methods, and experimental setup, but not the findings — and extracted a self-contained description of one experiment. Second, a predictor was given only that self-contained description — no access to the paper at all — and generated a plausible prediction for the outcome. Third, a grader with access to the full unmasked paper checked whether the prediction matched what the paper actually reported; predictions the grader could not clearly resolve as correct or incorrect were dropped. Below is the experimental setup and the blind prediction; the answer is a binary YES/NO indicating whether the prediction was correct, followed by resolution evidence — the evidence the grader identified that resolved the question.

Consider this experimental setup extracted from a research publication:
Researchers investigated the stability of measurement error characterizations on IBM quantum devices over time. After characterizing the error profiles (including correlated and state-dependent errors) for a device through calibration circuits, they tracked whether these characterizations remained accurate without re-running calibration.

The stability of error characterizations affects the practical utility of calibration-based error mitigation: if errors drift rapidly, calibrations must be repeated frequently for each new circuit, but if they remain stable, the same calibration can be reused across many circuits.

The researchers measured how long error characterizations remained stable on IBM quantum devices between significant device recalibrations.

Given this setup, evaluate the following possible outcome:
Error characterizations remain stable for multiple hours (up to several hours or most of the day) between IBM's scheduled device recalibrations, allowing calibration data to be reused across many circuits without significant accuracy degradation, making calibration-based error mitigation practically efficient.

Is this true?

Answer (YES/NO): NO